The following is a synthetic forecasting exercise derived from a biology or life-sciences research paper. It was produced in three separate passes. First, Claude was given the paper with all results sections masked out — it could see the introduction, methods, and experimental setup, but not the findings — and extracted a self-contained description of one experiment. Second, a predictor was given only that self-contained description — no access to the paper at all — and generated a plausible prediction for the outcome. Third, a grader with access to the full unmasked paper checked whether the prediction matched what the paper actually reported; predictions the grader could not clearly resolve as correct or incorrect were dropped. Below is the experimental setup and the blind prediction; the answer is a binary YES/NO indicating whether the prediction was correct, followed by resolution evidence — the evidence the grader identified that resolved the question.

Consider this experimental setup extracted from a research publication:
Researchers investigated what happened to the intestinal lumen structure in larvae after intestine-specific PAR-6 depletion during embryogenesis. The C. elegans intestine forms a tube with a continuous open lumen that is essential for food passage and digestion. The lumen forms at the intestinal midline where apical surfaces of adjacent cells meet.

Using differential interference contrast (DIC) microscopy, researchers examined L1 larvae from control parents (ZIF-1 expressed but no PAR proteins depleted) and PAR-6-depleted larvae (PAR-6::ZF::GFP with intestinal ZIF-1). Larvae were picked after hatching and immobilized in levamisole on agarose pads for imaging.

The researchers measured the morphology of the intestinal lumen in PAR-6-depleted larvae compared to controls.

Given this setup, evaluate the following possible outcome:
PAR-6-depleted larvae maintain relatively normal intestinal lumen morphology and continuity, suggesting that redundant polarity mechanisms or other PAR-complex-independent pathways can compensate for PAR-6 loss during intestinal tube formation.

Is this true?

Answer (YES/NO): NO